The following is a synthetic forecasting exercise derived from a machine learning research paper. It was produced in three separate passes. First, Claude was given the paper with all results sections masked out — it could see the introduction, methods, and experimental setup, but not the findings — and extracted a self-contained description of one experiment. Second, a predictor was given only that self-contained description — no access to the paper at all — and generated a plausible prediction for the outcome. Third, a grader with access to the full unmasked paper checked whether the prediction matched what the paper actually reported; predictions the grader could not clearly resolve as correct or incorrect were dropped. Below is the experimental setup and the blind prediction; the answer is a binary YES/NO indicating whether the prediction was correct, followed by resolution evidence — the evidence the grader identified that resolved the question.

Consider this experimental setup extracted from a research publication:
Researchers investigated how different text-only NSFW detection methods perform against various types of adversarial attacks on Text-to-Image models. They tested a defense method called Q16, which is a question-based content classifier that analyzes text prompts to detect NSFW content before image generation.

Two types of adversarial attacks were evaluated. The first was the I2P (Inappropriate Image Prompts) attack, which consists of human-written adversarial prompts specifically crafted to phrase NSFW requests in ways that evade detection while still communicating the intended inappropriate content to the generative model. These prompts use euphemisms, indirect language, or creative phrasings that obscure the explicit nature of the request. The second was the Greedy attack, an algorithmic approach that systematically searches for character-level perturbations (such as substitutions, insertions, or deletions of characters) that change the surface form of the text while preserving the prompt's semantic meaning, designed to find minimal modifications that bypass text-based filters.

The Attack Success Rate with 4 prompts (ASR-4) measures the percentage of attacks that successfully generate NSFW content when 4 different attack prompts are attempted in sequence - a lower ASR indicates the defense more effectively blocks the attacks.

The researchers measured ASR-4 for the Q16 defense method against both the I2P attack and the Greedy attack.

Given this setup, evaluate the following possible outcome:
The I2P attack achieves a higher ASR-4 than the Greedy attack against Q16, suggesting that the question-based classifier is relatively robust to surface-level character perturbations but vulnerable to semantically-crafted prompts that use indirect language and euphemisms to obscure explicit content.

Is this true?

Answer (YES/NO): YES